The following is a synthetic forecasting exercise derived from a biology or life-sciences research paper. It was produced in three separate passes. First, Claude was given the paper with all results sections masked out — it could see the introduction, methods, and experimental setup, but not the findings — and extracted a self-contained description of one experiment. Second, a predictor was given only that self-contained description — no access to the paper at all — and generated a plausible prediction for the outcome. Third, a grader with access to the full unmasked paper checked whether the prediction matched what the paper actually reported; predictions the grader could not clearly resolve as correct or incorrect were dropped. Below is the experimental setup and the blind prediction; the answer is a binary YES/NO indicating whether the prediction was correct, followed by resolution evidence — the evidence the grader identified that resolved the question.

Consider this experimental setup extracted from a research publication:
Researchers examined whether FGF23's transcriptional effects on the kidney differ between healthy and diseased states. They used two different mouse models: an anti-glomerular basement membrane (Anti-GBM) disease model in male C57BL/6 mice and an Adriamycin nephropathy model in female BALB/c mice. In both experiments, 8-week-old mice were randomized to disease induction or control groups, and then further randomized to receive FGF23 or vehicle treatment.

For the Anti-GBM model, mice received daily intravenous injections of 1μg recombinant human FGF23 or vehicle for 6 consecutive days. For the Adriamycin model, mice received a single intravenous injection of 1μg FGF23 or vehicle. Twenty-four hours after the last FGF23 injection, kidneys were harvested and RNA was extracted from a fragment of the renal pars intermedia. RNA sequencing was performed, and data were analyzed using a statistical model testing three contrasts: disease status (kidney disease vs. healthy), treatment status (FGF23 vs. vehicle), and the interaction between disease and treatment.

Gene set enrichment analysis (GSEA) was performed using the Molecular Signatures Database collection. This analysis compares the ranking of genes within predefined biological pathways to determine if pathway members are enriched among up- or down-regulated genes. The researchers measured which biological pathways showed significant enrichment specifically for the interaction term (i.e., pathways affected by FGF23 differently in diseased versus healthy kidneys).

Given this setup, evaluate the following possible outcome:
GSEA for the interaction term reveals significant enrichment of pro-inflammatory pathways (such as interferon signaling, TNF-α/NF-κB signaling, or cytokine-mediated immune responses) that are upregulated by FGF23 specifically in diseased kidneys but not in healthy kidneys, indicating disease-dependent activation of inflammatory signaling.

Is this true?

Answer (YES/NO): YES